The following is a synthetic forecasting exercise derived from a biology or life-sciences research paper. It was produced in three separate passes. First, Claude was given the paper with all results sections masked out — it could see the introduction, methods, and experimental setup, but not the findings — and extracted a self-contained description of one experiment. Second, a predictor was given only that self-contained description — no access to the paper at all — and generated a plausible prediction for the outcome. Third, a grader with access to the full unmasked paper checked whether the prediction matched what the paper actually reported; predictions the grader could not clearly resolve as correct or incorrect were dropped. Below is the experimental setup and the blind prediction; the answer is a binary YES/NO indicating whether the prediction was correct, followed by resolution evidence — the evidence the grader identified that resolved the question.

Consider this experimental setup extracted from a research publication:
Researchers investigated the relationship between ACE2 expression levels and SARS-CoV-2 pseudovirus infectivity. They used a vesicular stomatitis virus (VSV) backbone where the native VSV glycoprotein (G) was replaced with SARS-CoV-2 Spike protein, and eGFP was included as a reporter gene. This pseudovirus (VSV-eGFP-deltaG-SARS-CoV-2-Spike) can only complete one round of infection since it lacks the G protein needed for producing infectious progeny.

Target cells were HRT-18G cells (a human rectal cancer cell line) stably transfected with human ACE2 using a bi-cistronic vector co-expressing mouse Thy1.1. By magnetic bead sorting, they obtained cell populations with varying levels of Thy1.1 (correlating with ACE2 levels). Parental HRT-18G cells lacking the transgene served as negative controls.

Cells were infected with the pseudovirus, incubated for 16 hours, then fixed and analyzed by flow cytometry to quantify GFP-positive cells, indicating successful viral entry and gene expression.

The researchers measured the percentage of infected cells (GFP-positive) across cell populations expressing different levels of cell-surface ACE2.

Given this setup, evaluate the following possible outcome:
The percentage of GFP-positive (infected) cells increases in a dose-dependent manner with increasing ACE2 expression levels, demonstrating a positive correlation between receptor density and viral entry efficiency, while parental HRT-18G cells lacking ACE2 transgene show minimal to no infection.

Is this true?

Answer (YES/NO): YES